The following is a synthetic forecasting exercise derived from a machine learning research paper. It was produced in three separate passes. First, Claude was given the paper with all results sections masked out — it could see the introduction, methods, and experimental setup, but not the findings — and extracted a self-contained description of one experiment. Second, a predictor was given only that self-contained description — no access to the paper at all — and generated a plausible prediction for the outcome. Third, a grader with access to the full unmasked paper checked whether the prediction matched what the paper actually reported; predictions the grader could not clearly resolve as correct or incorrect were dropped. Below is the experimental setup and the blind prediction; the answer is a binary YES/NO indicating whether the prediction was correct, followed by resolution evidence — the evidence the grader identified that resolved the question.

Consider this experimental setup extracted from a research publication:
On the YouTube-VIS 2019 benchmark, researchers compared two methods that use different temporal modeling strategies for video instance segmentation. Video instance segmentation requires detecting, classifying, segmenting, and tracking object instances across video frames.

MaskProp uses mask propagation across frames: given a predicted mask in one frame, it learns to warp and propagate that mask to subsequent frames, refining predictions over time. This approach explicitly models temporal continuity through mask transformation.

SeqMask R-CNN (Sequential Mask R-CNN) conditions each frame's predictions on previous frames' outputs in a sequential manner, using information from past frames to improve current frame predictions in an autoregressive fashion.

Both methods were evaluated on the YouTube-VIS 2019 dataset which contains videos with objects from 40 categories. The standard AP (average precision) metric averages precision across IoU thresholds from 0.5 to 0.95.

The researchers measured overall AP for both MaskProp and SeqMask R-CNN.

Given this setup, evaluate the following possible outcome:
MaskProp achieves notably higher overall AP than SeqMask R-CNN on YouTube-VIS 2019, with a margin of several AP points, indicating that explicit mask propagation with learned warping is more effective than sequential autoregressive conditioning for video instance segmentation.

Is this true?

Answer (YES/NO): NO